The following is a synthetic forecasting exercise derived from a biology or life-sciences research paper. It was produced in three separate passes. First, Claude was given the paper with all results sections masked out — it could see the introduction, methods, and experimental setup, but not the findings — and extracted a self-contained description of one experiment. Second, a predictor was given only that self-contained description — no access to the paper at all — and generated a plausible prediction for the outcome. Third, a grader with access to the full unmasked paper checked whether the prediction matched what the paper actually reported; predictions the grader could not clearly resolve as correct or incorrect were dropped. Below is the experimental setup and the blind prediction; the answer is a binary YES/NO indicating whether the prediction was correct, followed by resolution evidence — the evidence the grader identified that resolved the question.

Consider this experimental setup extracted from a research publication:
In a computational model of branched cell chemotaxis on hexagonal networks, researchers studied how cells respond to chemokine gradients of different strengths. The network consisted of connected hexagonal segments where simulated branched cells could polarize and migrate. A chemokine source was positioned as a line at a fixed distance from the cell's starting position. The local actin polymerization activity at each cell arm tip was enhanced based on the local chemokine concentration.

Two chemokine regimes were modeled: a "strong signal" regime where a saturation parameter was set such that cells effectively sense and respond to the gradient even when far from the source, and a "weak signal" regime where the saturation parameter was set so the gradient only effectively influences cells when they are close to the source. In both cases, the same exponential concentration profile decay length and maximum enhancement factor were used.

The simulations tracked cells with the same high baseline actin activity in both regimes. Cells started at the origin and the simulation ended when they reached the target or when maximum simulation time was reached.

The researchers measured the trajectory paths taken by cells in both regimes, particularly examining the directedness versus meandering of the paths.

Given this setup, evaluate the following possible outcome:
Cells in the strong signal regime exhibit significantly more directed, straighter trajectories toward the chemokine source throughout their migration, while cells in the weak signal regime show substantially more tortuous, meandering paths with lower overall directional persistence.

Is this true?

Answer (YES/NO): YES